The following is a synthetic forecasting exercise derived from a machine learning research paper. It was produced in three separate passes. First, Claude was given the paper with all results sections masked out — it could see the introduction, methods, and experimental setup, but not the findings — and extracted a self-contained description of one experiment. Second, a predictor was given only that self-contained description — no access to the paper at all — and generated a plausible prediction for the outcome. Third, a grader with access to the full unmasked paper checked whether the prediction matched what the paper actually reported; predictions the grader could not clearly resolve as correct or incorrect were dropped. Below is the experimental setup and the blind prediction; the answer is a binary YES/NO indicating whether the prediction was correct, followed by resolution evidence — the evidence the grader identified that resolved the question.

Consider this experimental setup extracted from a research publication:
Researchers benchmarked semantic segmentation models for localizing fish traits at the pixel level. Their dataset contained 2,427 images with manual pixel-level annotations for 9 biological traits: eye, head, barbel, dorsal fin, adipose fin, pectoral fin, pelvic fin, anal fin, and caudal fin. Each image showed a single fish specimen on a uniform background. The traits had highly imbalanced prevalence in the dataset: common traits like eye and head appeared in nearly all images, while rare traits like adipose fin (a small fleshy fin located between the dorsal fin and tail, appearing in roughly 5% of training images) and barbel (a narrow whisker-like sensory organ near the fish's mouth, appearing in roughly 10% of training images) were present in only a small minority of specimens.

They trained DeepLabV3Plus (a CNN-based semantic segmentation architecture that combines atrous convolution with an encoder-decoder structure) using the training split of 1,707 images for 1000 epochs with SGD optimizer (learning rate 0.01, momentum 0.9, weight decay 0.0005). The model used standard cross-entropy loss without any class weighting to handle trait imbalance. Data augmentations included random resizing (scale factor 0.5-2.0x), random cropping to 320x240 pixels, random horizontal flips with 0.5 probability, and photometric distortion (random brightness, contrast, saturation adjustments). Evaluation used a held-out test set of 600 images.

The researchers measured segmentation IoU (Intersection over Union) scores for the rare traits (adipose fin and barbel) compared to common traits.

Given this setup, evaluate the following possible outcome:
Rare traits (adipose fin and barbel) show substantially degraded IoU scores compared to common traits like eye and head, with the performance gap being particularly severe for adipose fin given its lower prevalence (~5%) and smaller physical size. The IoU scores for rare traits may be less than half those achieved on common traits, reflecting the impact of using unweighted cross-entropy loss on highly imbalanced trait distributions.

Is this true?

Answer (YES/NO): NO